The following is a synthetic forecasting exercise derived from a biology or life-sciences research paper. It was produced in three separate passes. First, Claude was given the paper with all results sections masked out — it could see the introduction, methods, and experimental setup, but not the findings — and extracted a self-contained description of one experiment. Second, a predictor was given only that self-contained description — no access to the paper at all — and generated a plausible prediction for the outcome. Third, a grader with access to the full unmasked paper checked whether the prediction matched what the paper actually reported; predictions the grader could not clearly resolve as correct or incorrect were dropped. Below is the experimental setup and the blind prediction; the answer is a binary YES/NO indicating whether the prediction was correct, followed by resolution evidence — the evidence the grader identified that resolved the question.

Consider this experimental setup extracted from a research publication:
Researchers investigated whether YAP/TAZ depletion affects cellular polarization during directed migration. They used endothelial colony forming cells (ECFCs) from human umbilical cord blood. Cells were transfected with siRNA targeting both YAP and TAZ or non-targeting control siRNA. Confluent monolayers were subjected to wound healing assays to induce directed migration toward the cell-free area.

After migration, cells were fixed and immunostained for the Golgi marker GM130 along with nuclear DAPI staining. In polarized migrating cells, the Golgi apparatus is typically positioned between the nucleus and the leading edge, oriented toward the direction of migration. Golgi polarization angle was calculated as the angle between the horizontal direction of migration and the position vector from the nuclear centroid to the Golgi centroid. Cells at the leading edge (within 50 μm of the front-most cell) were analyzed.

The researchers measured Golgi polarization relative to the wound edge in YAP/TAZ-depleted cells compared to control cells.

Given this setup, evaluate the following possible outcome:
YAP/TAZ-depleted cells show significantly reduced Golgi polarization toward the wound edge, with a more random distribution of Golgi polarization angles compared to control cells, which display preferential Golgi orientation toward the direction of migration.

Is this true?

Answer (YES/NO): NO